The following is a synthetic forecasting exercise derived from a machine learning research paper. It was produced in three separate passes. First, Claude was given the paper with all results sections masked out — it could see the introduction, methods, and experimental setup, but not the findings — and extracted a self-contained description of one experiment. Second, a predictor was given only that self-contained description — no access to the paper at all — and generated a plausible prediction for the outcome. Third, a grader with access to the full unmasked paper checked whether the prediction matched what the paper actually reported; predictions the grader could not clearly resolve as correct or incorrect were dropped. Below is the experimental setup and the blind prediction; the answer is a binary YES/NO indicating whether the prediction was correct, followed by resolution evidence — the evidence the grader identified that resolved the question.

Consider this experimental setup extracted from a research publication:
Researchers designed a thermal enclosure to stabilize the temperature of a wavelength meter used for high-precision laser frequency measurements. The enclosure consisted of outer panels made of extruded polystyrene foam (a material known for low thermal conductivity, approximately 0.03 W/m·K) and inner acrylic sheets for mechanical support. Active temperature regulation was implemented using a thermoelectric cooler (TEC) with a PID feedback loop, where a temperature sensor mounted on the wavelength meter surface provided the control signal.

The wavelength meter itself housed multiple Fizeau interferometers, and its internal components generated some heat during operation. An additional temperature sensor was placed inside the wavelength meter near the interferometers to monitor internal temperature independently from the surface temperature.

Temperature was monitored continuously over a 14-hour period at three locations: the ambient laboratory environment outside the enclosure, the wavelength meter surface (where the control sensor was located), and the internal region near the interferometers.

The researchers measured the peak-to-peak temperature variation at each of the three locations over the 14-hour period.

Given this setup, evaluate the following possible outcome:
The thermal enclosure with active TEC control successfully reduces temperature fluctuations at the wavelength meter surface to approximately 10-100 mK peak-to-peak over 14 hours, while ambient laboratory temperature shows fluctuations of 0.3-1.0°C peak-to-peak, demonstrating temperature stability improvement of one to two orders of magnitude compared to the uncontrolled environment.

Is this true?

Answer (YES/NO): NO